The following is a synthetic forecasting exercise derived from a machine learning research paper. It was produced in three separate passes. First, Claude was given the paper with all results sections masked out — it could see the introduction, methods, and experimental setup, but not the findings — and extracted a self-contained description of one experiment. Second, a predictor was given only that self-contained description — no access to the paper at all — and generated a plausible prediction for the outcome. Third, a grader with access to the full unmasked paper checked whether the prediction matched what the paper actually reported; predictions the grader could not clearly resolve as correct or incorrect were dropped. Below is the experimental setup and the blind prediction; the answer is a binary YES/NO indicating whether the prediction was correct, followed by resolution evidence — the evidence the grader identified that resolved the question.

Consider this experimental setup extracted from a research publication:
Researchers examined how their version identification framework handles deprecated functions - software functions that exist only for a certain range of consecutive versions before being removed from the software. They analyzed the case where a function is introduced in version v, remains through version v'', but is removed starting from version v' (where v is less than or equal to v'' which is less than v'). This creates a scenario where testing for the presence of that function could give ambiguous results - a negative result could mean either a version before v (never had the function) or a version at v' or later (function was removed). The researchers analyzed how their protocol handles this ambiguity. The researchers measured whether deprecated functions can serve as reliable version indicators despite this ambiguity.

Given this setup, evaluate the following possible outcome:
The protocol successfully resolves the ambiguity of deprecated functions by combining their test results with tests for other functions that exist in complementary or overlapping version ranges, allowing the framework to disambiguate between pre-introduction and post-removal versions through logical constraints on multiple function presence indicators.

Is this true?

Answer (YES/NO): YES